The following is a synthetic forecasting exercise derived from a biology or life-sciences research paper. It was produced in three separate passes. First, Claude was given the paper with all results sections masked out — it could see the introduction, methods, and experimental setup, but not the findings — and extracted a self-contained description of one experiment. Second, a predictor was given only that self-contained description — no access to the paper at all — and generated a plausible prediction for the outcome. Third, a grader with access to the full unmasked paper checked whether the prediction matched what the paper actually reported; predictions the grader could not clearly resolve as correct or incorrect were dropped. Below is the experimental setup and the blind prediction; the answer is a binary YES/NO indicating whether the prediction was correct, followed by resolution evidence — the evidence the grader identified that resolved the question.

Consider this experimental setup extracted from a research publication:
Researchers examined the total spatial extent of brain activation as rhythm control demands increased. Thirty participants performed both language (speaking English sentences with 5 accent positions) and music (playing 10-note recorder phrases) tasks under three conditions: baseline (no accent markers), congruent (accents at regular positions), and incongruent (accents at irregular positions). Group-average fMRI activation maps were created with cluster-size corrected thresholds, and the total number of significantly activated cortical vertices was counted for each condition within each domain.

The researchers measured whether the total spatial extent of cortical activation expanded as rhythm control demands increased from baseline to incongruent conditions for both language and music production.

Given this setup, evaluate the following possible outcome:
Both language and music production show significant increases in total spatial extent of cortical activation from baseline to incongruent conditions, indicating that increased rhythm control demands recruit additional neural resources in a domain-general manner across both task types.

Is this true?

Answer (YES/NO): NO